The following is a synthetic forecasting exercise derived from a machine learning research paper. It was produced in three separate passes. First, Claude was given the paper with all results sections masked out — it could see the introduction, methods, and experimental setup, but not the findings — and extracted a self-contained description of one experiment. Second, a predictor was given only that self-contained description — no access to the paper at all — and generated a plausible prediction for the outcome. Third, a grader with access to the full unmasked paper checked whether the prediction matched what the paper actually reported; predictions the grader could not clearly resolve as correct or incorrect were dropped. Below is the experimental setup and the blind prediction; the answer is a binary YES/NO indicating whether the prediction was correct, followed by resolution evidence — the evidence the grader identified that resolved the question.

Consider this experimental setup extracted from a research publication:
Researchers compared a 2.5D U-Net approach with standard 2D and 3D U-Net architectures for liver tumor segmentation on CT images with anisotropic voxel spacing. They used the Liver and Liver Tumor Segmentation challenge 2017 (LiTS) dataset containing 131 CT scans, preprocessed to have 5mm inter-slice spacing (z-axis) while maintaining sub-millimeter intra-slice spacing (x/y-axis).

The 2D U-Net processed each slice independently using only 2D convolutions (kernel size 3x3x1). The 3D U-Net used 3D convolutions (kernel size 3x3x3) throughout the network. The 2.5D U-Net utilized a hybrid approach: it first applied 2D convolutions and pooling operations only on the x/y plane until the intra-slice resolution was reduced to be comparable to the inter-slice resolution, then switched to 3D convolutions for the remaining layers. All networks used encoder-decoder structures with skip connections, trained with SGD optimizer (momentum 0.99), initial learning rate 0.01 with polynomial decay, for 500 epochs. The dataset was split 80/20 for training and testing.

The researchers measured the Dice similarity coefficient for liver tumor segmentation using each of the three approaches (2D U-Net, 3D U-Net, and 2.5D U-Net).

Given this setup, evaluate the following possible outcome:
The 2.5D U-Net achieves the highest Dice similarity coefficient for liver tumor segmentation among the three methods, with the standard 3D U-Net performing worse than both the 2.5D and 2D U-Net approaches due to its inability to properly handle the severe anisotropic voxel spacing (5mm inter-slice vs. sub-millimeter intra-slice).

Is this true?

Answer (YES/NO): YES